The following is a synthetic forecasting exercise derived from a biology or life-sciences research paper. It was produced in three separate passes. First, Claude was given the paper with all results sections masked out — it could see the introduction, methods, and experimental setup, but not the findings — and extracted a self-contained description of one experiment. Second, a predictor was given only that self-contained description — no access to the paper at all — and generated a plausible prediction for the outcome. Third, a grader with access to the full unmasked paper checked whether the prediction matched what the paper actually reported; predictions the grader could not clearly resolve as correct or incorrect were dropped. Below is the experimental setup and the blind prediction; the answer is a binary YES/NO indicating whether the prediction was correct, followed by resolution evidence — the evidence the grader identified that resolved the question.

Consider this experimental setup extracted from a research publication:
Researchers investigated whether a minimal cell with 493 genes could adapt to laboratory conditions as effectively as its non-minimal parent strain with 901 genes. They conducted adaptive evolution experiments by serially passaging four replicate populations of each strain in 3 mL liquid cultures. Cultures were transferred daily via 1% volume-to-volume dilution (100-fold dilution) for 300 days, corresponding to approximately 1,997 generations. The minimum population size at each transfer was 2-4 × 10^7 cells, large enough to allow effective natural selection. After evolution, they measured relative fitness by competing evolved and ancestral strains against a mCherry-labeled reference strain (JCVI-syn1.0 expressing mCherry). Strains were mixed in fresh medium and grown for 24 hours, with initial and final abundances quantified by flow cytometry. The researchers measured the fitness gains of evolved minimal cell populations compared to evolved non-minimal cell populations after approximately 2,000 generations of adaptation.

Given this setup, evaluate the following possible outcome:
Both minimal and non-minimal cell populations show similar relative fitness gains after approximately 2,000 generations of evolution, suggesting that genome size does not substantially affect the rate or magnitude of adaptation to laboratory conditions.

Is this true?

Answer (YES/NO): YES